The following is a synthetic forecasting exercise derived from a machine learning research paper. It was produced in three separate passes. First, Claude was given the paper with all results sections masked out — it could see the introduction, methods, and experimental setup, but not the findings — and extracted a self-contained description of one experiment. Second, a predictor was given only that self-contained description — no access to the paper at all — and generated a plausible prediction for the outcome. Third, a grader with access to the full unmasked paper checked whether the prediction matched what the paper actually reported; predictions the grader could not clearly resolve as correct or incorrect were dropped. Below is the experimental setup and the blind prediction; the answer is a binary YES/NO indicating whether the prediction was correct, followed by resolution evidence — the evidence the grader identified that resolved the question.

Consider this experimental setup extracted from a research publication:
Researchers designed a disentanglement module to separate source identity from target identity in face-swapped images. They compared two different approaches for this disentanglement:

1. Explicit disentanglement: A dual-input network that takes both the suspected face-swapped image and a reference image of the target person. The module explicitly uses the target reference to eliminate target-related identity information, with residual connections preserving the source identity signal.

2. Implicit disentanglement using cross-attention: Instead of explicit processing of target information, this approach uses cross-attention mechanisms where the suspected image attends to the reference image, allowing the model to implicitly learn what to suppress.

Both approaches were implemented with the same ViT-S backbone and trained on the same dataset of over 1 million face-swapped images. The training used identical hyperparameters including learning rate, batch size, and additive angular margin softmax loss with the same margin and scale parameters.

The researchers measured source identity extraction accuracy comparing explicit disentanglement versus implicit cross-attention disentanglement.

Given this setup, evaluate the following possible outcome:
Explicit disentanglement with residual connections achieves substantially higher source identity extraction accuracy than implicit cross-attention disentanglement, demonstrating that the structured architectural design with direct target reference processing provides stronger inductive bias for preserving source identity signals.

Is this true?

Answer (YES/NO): NO